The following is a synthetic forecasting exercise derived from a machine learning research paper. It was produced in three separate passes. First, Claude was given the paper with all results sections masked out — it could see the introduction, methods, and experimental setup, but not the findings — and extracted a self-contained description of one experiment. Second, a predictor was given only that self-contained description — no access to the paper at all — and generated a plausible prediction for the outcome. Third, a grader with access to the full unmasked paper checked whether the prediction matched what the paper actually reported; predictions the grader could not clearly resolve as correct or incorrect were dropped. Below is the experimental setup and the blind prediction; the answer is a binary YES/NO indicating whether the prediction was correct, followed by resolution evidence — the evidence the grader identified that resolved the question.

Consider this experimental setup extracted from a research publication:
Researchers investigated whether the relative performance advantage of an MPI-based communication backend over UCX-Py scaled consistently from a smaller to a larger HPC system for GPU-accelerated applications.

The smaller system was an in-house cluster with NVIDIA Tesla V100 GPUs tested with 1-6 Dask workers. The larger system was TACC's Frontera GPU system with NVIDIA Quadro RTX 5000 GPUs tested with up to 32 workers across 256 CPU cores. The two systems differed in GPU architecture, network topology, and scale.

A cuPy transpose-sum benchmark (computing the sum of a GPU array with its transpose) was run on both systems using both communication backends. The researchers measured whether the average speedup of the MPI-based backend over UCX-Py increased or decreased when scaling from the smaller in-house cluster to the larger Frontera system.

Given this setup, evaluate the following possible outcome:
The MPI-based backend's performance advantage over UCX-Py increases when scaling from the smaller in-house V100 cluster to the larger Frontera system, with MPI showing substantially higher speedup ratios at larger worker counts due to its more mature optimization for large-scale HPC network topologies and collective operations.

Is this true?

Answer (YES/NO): NO